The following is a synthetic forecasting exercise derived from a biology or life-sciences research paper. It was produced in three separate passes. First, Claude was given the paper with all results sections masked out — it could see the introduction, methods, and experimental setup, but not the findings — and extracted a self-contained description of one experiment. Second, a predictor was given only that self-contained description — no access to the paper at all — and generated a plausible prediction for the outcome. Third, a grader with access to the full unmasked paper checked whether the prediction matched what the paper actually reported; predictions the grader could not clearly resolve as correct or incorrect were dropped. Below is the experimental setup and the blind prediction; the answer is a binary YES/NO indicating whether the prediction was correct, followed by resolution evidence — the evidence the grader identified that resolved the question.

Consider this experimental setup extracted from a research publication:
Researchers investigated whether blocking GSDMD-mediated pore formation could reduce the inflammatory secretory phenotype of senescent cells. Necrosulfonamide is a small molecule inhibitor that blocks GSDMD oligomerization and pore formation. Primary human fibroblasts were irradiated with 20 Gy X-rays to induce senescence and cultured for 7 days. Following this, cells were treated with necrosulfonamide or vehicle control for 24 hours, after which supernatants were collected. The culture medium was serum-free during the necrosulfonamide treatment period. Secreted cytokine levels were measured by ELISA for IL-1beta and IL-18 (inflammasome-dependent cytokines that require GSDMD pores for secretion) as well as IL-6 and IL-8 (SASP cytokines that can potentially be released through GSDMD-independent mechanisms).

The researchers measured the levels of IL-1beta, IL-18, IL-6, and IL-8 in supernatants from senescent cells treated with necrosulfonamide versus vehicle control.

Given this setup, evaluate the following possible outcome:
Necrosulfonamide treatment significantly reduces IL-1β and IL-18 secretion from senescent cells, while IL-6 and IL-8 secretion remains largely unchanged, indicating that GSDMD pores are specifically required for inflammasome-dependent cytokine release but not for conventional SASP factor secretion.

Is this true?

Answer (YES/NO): NO